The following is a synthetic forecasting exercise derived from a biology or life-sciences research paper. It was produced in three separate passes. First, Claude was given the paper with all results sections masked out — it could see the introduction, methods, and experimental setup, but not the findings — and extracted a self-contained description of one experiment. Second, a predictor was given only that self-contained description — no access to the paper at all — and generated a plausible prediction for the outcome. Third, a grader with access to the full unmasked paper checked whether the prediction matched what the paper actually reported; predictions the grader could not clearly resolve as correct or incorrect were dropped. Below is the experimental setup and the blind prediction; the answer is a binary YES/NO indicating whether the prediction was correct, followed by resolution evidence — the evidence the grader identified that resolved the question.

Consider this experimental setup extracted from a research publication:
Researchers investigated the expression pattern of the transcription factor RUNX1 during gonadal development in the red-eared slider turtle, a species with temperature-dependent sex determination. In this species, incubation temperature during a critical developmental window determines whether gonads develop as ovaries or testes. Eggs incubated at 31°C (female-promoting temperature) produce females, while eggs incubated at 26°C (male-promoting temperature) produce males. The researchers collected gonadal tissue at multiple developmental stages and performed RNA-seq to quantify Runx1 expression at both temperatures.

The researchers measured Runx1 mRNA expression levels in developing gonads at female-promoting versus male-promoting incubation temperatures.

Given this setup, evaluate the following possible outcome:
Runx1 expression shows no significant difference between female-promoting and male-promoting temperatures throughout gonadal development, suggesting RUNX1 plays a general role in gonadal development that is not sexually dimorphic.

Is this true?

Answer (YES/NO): NO